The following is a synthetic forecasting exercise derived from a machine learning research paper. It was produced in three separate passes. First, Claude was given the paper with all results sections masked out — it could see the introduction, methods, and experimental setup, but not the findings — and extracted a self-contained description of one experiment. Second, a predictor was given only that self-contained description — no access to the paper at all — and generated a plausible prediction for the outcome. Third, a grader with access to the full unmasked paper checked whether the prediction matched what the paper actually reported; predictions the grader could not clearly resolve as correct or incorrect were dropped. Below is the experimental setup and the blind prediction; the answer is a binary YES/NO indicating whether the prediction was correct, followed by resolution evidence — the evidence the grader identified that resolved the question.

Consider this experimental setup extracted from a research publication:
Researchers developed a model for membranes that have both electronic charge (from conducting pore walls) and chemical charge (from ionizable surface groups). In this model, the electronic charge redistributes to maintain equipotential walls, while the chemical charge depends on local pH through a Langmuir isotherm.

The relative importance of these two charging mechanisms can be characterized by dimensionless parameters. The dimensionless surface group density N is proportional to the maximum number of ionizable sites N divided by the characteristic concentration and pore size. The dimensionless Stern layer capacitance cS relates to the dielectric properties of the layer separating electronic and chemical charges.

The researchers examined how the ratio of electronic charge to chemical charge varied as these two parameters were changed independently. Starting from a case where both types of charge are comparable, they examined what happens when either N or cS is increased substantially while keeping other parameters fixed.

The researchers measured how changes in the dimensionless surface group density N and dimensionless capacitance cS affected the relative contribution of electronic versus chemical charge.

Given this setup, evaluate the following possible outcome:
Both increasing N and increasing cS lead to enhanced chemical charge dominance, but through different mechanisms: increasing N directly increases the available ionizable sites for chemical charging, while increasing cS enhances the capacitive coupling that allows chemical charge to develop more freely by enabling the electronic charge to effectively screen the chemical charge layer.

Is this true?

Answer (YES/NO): NO